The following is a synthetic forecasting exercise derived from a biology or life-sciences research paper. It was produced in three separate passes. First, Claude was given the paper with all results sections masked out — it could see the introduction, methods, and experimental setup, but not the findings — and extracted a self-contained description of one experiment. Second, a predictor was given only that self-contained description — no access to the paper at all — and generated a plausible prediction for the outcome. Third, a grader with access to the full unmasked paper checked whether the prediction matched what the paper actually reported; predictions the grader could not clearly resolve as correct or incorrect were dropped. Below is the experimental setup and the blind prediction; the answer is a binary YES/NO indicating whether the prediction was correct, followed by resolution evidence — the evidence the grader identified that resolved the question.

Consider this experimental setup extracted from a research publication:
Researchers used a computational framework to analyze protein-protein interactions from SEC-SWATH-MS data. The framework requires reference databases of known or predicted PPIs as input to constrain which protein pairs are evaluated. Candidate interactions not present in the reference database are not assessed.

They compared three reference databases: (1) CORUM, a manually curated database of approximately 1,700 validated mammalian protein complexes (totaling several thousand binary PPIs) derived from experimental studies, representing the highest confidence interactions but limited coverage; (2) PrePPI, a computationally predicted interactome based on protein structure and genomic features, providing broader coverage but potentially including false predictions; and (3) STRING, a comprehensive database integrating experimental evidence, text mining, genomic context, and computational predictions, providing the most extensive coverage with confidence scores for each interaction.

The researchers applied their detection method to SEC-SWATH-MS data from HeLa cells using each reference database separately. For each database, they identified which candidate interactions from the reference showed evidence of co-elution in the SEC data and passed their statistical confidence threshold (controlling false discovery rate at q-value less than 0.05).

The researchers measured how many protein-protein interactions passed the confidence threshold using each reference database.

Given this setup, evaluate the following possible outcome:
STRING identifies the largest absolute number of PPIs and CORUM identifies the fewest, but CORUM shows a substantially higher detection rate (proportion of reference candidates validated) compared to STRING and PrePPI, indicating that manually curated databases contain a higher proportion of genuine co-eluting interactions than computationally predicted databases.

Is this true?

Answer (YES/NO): YES